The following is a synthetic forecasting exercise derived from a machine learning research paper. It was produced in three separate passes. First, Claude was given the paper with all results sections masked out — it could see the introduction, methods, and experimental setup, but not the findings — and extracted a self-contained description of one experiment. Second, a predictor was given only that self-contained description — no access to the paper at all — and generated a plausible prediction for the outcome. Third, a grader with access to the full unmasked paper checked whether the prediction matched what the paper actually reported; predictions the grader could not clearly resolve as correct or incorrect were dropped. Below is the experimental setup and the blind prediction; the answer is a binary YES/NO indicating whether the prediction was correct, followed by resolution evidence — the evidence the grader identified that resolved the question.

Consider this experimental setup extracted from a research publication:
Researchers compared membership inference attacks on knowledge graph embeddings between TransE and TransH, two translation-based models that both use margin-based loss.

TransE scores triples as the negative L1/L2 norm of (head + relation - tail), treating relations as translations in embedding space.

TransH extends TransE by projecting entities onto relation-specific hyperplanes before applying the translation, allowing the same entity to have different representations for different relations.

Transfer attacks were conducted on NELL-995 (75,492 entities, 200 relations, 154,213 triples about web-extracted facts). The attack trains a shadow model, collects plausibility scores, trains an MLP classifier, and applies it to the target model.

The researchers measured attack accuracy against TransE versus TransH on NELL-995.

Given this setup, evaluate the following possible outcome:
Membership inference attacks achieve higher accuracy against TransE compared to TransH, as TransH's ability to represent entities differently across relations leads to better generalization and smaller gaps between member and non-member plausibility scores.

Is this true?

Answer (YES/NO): NO